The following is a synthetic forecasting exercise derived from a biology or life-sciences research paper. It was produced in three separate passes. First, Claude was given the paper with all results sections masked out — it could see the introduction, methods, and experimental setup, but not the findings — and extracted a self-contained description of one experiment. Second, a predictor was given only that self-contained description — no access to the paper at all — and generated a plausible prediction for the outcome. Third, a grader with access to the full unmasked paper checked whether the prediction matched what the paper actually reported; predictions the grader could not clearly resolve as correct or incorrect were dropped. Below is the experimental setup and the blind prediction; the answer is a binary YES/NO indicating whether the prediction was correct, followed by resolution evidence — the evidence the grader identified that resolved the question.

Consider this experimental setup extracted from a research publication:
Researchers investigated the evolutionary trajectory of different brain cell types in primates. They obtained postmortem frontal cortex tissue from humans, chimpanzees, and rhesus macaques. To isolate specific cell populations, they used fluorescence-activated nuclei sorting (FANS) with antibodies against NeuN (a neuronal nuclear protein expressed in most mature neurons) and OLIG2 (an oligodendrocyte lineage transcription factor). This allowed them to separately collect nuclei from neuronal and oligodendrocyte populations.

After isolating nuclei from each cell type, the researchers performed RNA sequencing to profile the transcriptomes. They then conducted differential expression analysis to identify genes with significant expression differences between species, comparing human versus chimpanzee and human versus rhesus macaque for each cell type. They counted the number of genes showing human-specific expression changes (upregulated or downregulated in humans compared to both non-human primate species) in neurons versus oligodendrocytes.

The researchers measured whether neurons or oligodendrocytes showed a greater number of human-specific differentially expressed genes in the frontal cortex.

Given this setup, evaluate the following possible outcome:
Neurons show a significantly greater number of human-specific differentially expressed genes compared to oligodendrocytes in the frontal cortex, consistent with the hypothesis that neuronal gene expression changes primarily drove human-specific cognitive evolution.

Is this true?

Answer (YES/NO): NO